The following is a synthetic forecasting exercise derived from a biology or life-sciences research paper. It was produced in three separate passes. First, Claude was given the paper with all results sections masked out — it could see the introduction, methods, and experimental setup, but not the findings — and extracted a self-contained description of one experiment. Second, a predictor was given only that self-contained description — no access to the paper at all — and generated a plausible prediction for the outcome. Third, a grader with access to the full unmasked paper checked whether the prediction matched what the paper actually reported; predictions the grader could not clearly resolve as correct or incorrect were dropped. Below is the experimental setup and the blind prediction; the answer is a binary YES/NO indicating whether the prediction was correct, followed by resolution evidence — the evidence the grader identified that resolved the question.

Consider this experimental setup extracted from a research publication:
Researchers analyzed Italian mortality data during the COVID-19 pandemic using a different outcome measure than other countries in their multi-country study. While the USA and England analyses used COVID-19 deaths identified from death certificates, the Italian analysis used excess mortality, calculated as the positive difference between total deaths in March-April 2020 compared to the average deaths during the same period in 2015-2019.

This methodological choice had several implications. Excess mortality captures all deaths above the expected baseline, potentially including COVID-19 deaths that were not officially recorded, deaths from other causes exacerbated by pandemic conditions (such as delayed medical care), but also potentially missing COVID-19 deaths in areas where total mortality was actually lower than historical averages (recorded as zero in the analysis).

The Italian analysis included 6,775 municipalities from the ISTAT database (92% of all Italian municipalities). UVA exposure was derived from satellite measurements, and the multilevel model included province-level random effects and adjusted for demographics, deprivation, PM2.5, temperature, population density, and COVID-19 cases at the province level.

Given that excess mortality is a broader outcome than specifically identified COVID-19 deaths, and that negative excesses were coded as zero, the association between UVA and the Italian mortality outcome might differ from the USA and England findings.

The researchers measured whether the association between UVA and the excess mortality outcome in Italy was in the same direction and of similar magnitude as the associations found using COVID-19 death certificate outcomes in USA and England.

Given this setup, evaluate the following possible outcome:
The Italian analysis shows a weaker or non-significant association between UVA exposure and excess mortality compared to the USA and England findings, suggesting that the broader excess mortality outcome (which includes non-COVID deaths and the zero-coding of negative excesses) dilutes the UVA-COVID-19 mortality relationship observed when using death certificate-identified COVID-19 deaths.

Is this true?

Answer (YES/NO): NO